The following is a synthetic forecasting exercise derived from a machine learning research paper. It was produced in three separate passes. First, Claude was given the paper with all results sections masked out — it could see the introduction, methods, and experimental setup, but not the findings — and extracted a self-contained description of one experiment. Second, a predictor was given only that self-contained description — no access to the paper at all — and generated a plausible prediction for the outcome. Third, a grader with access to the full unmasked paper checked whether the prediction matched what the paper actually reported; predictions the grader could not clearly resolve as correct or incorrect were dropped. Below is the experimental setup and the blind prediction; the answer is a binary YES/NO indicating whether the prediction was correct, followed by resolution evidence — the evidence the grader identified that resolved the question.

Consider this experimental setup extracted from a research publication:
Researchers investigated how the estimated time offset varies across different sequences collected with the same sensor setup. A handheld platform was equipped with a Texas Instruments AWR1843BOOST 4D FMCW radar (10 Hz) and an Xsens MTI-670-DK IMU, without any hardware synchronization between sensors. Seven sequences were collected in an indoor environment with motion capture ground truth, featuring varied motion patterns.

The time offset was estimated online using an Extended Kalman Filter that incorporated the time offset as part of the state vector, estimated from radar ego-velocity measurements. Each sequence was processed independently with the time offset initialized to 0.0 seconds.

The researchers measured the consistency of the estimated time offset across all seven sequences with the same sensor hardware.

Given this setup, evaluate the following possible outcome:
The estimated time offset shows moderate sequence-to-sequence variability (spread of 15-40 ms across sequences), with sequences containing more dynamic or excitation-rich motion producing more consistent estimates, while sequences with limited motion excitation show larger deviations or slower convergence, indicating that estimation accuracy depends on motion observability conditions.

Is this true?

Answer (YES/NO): NO